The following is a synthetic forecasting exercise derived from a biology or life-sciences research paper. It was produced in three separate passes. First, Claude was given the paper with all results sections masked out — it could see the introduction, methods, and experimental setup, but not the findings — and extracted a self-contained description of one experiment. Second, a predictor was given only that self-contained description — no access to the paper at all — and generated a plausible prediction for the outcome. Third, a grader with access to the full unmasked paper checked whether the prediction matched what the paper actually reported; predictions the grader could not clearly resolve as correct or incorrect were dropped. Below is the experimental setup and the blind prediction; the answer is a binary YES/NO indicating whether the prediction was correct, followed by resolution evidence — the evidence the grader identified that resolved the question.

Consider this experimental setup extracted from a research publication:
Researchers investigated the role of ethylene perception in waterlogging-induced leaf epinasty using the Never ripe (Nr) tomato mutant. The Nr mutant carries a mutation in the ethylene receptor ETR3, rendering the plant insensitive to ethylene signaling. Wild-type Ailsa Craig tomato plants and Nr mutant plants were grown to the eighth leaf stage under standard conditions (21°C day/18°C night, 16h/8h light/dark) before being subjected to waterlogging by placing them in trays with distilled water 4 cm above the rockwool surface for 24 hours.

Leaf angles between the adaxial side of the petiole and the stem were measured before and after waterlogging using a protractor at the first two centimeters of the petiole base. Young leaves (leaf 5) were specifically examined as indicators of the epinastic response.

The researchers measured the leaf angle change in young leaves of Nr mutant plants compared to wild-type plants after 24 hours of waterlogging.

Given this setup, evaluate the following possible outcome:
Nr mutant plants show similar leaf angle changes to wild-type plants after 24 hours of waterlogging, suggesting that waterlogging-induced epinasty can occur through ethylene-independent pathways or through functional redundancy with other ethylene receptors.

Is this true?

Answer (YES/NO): NO